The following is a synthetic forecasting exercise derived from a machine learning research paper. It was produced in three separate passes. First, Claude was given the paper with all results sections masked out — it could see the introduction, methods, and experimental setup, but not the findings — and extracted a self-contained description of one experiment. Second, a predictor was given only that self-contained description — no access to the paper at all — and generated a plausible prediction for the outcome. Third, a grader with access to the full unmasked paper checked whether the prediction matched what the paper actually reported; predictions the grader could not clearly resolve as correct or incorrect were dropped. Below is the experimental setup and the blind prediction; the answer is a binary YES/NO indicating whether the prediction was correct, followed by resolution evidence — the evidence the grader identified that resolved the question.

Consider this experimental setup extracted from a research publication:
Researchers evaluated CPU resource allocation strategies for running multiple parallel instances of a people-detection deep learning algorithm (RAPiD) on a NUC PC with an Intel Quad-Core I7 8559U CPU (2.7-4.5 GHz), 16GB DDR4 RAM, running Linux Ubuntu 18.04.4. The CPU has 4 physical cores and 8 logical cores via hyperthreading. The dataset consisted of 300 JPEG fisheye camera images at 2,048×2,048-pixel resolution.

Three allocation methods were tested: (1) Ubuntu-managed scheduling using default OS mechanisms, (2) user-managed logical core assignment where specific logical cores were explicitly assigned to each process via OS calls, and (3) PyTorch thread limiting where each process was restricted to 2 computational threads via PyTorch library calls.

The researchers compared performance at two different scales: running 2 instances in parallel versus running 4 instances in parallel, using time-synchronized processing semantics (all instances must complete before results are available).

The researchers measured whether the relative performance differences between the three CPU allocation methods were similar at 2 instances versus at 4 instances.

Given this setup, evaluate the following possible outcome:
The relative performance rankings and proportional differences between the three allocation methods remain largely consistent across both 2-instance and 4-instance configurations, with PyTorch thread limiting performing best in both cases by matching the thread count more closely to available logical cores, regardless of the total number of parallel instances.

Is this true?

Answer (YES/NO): NO